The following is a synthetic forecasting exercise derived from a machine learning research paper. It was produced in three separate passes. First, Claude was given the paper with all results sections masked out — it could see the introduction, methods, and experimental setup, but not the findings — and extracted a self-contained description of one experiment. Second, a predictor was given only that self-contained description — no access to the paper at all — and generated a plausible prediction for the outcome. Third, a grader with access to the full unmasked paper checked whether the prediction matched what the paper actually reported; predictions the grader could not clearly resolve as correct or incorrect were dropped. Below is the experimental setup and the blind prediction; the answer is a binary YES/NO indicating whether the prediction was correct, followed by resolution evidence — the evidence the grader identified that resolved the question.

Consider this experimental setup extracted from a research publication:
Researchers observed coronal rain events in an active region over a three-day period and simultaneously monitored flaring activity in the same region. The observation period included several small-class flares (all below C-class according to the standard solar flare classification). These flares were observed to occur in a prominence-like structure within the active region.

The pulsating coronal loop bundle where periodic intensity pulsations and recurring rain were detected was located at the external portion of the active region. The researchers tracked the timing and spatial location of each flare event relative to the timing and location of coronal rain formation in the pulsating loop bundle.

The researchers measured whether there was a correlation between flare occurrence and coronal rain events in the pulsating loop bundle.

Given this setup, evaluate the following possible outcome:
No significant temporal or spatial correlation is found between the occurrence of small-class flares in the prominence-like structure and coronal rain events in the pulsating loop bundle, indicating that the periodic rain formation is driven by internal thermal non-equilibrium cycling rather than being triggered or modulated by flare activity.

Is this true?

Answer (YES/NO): YES